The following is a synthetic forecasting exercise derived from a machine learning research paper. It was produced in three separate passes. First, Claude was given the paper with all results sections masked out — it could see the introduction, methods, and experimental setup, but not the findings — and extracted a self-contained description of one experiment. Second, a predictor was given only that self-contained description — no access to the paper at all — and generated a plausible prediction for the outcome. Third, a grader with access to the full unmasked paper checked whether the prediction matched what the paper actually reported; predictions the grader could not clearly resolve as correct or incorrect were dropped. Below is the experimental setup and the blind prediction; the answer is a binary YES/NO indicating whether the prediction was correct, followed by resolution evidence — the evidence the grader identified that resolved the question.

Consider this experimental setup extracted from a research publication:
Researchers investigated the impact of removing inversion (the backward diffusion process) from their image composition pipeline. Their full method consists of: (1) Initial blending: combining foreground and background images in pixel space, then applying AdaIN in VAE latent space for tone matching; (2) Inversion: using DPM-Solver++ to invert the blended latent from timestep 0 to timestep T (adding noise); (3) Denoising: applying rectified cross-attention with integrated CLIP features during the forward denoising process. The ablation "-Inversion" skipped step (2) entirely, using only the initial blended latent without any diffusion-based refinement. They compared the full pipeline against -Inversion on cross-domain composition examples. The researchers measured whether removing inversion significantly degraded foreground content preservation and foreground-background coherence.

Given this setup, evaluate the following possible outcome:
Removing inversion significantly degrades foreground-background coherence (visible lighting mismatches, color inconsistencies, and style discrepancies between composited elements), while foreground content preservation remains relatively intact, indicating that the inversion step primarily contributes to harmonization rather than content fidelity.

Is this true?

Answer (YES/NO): NO